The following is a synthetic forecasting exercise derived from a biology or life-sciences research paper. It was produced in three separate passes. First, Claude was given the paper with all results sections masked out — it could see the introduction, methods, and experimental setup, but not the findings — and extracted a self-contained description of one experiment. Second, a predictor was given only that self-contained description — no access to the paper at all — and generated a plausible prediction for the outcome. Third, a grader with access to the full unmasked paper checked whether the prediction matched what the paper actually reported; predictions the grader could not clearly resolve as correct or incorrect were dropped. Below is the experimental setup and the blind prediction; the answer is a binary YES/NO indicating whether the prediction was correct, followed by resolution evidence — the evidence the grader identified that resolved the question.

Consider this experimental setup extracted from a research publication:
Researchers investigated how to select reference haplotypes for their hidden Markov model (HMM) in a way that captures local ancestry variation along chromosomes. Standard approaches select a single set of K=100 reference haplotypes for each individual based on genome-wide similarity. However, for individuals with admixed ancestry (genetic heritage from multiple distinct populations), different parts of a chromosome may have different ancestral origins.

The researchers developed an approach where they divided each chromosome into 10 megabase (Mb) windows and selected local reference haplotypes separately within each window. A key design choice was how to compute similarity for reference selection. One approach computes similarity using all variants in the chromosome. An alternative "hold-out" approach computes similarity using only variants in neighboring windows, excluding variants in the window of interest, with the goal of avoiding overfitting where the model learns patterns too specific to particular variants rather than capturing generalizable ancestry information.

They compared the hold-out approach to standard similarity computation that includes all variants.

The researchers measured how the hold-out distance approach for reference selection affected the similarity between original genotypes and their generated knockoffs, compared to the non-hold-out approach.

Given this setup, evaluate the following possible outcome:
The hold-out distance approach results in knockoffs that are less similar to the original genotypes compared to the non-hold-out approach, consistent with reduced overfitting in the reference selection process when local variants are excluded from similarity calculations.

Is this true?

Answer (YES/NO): YES